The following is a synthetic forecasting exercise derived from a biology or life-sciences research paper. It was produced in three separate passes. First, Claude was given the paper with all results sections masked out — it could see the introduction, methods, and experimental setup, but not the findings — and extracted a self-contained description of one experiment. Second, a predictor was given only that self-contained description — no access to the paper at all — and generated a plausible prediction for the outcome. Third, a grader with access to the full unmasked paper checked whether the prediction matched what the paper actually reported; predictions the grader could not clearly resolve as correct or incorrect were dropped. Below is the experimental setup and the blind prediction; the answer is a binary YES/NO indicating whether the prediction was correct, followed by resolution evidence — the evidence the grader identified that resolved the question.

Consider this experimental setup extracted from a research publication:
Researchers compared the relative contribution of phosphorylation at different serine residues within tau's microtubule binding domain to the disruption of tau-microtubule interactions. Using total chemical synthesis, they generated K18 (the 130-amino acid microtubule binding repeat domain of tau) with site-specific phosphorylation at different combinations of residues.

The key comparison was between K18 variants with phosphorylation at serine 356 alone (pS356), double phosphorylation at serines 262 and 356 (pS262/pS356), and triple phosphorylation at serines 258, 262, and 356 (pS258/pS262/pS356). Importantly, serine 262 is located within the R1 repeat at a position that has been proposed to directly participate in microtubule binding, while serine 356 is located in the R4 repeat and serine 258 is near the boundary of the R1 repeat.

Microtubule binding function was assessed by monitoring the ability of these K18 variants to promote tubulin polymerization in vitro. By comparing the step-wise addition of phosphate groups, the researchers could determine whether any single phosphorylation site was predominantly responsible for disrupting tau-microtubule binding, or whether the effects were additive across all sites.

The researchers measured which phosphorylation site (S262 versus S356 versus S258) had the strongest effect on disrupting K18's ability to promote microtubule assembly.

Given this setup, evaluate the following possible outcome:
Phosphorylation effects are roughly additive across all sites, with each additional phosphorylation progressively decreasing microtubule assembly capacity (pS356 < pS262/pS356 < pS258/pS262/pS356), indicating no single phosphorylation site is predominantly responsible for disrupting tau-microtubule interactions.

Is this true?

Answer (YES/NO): NO